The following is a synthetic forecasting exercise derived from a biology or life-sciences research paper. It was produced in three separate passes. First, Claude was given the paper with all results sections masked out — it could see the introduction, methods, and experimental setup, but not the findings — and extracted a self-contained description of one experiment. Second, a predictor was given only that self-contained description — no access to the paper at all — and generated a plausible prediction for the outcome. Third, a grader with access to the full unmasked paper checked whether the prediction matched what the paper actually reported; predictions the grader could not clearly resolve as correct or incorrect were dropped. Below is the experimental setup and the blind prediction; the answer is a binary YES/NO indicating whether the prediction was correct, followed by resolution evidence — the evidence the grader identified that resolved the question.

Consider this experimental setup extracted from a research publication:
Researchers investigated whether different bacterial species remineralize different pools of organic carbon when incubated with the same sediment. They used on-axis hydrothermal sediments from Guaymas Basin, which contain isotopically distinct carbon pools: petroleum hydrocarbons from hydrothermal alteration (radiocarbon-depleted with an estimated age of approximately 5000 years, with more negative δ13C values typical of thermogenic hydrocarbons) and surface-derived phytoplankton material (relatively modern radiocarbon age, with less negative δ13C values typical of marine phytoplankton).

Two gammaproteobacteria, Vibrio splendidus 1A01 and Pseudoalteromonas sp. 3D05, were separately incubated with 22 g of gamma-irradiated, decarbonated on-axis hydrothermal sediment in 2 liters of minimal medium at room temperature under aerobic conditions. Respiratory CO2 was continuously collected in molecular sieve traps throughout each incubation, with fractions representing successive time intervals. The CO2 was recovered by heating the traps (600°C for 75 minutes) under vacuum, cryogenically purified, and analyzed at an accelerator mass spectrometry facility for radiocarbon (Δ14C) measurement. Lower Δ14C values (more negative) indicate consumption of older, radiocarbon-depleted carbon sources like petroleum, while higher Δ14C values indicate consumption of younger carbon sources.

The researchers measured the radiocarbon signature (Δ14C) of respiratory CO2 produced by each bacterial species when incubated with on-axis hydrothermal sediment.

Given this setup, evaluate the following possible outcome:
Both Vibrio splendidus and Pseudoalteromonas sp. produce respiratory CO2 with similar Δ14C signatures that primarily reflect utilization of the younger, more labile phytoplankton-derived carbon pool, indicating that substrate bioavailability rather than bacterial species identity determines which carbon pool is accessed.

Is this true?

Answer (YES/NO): NO